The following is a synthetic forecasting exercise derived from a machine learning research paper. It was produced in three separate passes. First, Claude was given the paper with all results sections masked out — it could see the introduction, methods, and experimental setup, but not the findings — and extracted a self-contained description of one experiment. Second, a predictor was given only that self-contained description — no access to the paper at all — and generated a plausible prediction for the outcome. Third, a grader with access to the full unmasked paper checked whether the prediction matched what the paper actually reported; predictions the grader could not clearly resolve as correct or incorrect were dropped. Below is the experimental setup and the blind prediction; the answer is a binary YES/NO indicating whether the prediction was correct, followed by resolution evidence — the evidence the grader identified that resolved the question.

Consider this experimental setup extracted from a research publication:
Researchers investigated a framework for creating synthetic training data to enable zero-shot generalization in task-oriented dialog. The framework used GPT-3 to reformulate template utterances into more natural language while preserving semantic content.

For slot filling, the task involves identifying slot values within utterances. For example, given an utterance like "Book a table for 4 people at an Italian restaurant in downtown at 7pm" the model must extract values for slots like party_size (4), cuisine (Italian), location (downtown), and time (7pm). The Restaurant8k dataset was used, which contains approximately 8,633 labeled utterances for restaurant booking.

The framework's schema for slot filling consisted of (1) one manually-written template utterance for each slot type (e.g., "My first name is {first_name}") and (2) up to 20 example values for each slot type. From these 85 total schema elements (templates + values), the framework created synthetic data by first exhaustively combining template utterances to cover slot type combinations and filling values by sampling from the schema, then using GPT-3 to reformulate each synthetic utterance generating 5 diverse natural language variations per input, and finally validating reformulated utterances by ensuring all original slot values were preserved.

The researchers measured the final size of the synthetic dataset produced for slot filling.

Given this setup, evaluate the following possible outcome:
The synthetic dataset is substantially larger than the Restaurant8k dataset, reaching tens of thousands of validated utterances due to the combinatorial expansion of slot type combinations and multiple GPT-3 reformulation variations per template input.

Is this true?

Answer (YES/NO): YES